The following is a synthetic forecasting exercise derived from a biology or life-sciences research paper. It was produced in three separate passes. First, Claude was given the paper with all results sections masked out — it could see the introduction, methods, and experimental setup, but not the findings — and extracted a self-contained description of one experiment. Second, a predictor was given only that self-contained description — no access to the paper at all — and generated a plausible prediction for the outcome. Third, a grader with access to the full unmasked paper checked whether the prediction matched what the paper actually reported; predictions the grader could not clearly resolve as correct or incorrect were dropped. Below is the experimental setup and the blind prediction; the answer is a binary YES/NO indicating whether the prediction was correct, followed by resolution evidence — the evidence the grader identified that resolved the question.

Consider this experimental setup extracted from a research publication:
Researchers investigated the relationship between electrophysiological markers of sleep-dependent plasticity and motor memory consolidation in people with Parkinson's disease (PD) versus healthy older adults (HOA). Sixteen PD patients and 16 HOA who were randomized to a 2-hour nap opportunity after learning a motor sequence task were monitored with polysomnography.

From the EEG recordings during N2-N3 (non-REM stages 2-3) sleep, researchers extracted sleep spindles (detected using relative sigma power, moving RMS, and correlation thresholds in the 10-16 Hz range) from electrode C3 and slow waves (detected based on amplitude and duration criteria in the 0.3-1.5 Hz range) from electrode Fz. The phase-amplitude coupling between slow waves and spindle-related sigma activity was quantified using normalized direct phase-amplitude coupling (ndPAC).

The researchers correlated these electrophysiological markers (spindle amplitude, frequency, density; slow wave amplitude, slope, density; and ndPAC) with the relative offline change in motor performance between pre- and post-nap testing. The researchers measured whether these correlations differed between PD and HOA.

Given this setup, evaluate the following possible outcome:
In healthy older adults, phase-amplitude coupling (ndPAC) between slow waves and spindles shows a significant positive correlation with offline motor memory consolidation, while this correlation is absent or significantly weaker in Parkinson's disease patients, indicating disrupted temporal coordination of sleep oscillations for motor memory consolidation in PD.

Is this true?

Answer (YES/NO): NO